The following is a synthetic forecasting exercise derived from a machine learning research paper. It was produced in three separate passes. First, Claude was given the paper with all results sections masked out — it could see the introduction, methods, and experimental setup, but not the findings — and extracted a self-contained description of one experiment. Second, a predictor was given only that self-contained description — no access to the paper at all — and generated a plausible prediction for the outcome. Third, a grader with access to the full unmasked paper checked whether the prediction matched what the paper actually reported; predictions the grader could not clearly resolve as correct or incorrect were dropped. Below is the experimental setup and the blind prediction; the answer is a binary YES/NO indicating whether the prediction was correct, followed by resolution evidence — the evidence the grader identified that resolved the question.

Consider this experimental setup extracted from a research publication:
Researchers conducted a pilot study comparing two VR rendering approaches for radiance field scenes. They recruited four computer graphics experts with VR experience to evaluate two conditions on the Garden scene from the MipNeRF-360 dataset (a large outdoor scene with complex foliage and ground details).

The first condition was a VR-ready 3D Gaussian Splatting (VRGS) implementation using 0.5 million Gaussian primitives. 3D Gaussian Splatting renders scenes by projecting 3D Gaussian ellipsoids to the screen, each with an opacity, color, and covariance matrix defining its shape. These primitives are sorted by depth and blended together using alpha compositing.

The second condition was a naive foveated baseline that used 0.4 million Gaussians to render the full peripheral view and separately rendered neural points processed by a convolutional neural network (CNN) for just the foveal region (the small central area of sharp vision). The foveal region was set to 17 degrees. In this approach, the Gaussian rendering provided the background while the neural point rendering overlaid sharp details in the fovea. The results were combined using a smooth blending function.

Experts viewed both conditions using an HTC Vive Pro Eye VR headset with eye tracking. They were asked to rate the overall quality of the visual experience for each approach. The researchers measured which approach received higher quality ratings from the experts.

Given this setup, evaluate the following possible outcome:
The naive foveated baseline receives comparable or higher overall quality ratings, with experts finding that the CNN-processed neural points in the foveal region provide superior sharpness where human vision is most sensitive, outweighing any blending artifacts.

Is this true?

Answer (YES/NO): NO